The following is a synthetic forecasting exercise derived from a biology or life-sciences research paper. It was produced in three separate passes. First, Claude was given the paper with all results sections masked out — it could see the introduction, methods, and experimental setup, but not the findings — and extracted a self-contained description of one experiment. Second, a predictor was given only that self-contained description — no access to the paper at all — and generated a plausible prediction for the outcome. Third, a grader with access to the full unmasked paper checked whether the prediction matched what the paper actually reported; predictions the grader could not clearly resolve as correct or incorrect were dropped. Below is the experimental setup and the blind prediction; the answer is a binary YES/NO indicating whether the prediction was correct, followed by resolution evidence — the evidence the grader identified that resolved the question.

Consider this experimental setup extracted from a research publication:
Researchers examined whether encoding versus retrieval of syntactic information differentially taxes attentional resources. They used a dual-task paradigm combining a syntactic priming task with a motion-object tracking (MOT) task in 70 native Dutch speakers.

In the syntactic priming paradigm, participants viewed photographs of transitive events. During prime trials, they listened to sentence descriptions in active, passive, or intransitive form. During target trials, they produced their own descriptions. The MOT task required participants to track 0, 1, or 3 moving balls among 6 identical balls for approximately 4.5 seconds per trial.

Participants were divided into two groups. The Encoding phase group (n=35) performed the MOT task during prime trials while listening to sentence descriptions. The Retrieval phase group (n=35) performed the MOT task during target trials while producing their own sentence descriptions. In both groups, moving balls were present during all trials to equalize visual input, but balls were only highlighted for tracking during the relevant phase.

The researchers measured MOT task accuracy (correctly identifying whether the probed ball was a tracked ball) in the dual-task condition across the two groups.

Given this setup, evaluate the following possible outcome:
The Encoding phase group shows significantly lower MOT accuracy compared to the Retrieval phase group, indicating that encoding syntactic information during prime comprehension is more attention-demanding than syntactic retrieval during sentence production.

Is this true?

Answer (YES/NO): NO